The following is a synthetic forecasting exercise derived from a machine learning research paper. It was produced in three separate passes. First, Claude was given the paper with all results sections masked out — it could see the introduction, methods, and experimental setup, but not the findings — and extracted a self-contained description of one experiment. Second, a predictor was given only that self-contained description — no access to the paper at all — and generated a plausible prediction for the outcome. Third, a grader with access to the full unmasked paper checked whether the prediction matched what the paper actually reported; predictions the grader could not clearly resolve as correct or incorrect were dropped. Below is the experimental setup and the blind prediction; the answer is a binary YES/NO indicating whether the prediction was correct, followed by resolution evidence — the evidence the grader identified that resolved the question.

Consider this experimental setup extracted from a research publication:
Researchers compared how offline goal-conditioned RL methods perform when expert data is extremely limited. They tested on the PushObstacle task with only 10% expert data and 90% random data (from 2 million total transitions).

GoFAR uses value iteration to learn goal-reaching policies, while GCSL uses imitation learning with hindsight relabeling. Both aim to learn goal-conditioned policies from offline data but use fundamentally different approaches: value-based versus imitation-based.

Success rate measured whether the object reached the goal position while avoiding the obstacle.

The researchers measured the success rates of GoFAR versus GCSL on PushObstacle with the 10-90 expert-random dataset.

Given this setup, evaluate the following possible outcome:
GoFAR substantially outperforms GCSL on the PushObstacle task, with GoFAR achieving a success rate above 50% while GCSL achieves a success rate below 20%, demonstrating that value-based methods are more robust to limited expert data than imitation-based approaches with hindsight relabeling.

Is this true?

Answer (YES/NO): NO